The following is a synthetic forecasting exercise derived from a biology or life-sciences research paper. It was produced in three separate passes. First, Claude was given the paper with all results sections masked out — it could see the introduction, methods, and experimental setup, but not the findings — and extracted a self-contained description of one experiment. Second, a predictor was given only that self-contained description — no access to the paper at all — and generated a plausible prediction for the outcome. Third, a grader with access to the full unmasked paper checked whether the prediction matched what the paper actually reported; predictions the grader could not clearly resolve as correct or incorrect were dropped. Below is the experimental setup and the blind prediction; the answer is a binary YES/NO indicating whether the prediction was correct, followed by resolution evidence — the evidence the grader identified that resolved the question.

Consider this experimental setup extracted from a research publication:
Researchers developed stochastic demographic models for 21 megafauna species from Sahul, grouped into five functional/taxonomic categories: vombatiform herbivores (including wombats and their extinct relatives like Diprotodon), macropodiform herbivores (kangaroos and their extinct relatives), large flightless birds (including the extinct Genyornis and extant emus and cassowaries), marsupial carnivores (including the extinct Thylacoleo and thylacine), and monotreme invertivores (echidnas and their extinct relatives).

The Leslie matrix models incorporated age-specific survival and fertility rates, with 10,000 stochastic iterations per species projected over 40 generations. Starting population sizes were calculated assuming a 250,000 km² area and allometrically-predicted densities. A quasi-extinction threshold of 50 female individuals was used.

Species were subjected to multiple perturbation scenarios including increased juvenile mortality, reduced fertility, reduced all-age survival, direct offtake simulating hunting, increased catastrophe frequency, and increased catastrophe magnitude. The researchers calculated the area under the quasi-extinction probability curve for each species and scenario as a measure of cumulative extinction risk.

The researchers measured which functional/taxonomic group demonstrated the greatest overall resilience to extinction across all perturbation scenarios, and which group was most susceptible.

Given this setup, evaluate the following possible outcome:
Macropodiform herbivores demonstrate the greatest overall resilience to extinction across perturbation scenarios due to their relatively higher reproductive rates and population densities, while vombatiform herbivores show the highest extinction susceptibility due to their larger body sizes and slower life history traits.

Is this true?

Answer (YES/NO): NO